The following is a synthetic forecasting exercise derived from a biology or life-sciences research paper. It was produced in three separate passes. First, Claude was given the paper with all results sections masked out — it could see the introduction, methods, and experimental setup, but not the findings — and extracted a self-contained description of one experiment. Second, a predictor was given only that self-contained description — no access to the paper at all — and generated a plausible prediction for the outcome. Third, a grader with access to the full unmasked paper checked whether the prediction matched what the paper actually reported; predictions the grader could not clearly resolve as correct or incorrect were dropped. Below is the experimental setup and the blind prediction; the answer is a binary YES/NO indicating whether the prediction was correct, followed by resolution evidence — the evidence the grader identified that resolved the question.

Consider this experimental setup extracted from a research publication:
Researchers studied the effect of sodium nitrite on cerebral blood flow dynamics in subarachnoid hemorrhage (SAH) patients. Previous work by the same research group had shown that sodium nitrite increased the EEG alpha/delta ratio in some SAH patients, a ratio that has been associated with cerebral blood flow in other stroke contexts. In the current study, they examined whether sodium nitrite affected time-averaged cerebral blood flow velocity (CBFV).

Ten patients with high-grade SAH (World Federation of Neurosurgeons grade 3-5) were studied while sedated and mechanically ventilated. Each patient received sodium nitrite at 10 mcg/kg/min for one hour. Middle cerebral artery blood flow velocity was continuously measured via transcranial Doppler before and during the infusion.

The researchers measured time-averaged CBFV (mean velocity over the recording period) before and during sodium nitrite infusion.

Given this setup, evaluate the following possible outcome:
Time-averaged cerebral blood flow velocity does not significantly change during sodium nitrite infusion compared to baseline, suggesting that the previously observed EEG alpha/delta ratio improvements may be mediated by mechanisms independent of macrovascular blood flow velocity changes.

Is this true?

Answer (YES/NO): YES